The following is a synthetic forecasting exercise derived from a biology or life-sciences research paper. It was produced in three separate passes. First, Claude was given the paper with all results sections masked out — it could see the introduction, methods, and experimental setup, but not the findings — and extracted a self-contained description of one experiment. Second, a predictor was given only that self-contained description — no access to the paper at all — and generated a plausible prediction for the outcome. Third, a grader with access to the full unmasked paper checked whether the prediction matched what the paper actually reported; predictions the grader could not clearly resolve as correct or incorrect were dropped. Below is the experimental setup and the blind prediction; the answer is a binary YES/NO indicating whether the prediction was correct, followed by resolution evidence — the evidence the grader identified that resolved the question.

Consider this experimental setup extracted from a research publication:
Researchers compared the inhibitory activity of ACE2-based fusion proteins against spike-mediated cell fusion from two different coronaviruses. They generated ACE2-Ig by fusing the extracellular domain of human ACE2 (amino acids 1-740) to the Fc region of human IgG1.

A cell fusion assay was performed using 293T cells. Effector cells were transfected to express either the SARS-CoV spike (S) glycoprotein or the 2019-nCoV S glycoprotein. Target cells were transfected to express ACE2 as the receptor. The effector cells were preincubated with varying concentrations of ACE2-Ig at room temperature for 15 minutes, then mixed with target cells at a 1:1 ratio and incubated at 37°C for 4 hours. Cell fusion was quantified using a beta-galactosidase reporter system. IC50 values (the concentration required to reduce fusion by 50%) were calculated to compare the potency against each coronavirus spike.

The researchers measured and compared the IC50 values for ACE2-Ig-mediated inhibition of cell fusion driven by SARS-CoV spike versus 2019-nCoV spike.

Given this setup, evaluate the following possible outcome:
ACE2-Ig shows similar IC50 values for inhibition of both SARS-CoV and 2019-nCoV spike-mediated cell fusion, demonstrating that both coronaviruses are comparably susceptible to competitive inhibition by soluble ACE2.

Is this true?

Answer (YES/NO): NO